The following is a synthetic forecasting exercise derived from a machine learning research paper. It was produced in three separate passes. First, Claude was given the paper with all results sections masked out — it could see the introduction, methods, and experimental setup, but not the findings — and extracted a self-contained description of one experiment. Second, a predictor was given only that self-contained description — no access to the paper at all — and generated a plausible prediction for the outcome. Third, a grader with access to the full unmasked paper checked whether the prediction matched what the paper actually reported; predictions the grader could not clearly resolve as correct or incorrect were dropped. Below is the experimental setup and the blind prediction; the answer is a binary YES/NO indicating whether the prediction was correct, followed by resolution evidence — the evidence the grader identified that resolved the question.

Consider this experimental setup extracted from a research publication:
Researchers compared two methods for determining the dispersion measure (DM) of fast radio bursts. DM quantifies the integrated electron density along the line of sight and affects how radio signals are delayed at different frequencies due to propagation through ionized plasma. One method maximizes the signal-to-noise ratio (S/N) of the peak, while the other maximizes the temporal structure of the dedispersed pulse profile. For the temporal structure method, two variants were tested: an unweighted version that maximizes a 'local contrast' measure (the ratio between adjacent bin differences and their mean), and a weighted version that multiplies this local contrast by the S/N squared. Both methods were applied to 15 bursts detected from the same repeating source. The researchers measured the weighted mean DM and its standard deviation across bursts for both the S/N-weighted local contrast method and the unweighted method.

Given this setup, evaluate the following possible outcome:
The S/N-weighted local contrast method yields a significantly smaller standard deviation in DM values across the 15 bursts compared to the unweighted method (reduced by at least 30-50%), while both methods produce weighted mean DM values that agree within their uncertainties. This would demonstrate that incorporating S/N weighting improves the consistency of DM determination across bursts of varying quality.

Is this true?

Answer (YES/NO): YES